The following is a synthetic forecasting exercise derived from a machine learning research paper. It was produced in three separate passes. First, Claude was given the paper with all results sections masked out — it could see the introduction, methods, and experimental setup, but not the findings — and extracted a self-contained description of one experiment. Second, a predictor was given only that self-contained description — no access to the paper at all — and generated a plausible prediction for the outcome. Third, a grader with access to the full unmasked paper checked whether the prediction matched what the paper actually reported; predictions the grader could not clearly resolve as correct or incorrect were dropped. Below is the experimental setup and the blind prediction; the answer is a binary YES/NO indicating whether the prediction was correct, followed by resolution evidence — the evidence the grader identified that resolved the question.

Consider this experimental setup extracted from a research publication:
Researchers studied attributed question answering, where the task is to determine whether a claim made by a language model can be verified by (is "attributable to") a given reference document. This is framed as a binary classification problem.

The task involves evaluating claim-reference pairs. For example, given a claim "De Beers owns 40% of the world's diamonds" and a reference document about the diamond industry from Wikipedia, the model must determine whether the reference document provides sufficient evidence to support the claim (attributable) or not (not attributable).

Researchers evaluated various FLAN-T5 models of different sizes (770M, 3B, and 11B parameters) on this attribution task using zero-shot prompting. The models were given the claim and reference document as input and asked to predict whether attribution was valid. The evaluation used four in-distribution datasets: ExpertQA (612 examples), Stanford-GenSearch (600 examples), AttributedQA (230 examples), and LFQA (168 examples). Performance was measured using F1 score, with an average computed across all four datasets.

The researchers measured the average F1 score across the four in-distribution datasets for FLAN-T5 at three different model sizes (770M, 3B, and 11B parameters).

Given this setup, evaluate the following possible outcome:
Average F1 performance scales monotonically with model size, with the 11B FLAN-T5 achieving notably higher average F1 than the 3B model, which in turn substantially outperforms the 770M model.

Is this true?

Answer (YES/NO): NO